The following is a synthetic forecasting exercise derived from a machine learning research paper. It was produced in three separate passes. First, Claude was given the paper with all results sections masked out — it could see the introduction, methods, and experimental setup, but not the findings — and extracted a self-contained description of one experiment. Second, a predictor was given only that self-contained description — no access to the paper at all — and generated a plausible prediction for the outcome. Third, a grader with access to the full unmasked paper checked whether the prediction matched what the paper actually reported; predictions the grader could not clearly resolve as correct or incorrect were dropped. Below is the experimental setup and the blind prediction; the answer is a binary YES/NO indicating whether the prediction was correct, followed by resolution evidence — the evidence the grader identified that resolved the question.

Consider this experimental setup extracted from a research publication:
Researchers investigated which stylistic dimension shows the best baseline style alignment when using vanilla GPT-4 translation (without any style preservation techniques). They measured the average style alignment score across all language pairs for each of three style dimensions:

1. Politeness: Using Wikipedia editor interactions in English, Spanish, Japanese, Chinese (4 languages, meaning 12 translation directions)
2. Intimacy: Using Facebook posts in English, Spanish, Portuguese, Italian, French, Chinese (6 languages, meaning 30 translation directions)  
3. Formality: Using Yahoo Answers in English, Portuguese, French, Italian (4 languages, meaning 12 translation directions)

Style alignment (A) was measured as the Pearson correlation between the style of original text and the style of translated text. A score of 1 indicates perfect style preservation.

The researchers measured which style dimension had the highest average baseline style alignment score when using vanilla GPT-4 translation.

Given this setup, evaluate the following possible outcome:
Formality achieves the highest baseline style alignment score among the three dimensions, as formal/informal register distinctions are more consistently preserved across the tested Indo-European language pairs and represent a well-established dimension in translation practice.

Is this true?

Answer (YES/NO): NO